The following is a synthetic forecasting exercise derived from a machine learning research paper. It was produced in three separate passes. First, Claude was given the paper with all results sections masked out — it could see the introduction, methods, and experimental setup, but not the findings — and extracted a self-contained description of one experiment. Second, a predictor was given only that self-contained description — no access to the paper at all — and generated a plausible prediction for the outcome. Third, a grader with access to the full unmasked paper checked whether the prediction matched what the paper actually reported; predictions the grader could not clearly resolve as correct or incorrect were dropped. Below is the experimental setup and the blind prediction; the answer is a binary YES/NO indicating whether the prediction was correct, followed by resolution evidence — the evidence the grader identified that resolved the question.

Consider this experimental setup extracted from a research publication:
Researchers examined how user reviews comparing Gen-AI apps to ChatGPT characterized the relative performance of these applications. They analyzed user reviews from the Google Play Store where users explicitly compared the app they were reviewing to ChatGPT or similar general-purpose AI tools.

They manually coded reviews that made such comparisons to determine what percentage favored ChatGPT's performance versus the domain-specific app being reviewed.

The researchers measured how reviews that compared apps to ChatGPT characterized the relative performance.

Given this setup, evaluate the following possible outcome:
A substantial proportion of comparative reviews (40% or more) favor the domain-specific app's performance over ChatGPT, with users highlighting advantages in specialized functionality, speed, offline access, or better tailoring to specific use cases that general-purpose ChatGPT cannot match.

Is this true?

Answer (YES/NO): NO